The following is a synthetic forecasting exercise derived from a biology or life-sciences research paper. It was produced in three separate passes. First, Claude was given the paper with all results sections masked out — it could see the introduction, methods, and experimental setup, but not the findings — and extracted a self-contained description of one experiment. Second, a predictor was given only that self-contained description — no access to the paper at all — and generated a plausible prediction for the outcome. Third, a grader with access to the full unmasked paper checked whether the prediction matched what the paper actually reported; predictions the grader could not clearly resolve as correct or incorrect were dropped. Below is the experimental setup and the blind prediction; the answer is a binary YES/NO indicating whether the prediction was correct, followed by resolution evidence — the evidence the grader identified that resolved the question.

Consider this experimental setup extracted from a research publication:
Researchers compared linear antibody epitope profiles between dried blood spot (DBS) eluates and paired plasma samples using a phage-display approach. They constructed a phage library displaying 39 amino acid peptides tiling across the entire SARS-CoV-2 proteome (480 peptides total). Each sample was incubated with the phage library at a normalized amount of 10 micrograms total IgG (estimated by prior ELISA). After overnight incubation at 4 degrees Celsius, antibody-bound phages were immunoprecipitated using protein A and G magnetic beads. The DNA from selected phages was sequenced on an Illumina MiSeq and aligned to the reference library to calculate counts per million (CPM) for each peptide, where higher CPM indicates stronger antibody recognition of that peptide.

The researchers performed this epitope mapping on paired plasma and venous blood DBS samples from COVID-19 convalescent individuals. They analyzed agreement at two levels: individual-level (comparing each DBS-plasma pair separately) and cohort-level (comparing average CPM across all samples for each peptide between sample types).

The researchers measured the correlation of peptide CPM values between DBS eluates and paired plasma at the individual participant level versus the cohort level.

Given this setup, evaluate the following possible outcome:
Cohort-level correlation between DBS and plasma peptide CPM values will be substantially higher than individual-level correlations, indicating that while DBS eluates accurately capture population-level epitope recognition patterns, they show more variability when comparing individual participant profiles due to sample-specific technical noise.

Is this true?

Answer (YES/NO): NO